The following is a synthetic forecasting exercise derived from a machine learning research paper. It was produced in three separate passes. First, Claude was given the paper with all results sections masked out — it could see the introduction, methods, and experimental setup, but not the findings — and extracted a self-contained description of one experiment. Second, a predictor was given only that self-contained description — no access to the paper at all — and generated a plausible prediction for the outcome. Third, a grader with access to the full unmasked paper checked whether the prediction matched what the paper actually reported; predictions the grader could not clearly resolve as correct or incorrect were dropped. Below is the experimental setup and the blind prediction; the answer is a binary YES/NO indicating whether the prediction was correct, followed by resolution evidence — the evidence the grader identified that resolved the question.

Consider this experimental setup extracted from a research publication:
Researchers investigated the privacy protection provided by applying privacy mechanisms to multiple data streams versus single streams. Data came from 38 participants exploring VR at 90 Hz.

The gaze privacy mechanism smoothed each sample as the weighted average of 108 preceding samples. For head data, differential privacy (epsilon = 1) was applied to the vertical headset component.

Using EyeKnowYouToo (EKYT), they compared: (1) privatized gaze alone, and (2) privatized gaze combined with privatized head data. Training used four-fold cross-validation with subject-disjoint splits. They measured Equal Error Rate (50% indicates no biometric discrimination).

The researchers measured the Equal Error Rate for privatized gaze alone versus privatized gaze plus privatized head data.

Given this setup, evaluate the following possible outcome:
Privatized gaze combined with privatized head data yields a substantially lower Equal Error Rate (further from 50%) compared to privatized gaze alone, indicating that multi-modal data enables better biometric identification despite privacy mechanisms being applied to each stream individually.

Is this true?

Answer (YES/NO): YES